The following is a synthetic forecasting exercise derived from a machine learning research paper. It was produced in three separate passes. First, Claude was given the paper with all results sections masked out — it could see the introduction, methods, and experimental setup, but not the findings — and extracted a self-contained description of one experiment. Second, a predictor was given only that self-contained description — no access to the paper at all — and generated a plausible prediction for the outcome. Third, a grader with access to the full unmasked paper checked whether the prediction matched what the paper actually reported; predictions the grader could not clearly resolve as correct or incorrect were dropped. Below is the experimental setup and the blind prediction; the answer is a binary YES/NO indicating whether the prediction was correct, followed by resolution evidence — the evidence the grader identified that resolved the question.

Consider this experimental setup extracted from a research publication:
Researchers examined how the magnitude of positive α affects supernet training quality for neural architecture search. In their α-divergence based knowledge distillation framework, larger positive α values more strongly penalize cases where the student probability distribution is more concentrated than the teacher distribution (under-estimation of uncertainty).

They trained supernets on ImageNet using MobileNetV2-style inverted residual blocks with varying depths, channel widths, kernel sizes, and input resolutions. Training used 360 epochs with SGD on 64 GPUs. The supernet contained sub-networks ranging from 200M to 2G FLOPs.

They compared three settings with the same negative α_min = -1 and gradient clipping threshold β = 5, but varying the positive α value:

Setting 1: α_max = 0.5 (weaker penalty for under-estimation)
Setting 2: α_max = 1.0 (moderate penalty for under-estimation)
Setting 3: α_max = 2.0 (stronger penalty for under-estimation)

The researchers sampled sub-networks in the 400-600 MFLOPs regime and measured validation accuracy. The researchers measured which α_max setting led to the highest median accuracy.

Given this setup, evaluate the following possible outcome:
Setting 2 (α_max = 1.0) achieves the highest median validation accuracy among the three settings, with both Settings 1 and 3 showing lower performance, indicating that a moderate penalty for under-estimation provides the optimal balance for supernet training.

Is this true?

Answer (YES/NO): YES